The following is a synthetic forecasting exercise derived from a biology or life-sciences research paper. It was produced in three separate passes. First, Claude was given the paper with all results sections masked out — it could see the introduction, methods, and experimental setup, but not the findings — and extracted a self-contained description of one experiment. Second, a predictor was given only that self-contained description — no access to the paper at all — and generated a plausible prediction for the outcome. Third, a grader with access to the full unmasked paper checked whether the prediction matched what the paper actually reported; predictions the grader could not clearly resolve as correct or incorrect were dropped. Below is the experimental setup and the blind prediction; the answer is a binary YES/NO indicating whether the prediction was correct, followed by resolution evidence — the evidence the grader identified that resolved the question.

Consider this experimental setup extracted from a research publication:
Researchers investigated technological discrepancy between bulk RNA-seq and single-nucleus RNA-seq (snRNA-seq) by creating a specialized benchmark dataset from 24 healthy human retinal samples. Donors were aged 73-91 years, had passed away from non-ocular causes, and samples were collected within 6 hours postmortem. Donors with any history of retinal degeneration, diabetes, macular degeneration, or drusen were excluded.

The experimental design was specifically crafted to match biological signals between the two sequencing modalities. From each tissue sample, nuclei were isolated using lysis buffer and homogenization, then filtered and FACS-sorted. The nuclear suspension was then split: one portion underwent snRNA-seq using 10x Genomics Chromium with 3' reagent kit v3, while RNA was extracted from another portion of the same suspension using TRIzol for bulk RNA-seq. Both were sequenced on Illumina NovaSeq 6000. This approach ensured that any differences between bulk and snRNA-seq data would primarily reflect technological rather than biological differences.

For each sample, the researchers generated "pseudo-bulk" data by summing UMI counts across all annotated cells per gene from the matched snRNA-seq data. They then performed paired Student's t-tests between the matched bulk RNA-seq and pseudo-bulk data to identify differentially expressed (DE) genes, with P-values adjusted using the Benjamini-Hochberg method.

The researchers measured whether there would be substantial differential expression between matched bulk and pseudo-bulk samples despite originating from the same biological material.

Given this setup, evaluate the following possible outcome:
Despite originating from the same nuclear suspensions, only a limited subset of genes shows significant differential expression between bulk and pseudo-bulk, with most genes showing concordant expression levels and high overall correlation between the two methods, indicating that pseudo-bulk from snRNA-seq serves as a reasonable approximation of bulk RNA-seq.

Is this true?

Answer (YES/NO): NO